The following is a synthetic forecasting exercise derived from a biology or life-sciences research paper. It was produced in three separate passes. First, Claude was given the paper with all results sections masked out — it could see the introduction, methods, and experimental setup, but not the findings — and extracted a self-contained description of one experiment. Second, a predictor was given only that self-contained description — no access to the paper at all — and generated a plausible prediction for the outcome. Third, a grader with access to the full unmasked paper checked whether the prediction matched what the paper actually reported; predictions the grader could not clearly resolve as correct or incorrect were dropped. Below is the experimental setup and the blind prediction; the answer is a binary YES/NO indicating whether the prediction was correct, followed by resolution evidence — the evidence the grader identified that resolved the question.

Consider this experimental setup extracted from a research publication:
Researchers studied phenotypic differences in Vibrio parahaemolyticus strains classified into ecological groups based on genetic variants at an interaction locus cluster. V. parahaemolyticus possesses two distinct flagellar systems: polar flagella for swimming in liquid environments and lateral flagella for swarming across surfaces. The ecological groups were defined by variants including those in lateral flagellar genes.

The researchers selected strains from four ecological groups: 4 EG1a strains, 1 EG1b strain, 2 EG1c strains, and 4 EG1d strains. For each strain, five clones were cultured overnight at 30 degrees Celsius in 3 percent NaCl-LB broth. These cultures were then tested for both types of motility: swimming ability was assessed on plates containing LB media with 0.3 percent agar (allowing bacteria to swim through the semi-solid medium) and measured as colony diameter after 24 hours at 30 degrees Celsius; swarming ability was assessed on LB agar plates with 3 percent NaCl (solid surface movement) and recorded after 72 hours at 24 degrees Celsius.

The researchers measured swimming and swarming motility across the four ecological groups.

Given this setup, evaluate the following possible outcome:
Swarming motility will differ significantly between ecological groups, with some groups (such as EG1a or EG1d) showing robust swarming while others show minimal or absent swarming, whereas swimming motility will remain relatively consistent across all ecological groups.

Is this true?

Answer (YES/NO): NO